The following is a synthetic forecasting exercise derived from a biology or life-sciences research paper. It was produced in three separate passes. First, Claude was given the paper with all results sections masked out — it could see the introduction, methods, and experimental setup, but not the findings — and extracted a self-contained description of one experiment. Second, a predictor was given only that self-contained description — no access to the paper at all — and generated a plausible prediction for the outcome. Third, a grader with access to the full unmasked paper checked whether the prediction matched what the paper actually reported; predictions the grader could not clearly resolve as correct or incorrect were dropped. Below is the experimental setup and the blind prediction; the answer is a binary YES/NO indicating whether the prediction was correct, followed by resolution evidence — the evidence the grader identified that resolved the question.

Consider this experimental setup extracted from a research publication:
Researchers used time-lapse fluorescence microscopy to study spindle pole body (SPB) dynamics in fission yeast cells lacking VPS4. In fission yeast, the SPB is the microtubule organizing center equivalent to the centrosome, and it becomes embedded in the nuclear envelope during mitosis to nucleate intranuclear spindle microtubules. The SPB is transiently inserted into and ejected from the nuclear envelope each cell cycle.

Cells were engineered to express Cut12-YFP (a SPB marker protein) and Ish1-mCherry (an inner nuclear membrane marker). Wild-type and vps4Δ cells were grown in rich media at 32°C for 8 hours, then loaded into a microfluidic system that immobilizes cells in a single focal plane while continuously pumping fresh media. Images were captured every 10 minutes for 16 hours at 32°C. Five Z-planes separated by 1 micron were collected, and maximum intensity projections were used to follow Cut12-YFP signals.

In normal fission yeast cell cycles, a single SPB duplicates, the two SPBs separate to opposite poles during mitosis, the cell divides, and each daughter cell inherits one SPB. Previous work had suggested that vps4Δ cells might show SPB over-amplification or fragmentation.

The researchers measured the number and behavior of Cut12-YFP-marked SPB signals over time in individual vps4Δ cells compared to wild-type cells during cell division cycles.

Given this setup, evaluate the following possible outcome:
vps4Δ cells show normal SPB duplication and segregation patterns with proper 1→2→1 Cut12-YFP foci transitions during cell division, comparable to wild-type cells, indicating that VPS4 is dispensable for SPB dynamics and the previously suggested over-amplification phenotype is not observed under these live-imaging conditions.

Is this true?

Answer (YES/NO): NO